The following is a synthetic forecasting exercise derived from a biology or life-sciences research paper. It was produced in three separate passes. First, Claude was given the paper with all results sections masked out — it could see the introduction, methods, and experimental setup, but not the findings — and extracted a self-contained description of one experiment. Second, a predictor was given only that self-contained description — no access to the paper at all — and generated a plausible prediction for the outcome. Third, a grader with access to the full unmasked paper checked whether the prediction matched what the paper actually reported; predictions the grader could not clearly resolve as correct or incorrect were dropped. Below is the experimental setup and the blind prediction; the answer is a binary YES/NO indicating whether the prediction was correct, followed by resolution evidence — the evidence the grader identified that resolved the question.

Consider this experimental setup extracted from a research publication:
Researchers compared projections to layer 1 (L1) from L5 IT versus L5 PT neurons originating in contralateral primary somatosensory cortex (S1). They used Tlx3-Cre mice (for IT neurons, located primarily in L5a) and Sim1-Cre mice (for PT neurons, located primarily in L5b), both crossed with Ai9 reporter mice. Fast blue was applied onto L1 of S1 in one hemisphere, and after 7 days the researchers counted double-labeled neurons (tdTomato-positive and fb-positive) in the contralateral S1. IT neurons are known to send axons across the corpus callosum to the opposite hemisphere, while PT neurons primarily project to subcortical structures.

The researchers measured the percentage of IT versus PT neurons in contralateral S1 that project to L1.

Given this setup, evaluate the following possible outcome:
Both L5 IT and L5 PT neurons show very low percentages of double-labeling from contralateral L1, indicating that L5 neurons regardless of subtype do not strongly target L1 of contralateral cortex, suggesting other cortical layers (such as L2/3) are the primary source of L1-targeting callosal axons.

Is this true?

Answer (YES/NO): NO